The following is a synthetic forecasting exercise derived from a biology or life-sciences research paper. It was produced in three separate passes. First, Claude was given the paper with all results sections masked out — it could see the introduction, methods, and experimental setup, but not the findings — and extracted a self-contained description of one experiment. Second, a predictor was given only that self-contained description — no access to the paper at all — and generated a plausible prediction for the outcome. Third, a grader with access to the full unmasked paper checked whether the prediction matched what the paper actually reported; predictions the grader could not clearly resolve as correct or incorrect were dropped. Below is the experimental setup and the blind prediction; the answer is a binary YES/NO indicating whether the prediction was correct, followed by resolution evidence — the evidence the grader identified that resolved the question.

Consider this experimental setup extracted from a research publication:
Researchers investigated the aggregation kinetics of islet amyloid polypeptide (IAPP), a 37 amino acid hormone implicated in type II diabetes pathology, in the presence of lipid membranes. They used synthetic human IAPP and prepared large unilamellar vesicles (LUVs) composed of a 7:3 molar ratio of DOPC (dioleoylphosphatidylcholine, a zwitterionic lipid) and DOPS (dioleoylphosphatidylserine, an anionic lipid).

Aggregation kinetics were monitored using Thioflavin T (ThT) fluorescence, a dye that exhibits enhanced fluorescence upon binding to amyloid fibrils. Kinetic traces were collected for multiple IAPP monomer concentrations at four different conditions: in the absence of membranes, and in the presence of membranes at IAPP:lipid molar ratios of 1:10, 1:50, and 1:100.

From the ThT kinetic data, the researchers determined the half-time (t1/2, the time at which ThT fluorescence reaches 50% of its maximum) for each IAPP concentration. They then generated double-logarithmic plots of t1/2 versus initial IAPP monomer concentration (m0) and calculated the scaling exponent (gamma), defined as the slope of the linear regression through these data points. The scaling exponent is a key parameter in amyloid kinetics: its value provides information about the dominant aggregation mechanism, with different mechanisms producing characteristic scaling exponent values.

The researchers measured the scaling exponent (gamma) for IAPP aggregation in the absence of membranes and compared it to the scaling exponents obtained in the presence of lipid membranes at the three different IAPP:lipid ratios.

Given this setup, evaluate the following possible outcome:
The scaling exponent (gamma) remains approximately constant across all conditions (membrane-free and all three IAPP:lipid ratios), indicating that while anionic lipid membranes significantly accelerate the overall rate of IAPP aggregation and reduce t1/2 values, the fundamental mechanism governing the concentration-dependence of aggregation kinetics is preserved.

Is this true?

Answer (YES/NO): NO